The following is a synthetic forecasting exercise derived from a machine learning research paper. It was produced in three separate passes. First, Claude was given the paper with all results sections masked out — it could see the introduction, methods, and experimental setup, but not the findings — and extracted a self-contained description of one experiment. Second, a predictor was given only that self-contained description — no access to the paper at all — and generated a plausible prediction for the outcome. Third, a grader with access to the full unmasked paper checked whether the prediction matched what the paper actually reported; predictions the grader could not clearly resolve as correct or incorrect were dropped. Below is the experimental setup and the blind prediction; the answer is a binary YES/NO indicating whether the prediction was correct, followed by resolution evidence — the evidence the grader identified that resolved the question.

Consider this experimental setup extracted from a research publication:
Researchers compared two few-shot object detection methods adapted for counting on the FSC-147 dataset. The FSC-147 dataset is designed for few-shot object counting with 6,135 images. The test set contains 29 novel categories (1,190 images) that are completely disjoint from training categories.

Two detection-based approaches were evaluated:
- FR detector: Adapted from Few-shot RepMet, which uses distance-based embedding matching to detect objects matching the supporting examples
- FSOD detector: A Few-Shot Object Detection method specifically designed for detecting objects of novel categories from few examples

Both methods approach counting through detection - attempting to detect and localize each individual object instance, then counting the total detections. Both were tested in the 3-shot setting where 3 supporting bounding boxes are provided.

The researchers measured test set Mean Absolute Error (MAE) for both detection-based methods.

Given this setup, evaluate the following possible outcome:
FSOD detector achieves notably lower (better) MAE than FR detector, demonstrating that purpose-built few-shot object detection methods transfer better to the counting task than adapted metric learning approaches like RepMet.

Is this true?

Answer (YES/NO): YES